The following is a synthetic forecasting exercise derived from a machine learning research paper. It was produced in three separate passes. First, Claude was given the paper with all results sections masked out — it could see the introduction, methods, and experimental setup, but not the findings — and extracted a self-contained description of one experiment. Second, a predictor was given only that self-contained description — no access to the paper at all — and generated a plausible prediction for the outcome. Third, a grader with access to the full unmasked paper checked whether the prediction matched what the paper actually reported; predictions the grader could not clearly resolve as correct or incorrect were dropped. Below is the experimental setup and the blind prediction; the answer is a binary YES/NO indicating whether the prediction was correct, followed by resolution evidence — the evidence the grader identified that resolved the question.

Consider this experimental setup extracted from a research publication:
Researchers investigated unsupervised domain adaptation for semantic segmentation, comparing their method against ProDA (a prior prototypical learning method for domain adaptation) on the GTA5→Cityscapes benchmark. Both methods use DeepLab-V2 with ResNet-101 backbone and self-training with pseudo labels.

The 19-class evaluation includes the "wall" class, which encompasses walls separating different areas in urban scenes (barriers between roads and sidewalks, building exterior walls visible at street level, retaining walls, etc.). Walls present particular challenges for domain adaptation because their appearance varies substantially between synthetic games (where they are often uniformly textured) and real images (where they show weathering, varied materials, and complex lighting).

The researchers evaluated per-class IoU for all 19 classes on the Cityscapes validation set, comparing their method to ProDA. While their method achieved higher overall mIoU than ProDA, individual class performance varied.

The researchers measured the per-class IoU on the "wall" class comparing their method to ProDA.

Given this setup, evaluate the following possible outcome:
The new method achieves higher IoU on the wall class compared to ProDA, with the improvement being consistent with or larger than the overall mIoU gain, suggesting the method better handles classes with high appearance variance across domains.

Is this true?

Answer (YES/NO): NO